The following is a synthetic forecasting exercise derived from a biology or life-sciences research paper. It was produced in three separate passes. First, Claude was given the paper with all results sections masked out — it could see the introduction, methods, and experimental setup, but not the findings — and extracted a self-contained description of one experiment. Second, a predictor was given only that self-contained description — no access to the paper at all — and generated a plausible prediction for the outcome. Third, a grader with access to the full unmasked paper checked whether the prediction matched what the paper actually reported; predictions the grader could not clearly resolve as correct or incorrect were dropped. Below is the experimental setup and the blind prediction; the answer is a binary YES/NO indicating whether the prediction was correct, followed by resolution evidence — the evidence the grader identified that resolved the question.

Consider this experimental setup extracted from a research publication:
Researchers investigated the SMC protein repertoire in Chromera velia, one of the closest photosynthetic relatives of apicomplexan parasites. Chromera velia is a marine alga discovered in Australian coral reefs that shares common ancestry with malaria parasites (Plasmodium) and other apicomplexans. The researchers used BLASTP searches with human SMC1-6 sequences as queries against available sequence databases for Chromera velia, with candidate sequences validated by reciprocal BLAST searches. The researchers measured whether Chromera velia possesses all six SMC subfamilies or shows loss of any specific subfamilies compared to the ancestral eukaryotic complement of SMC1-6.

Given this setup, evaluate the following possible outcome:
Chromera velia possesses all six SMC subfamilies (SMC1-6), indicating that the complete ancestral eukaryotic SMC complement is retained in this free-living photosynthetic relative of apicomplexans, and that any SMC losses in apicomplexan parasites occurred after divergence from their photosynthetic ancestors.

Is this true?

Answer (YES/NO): NO